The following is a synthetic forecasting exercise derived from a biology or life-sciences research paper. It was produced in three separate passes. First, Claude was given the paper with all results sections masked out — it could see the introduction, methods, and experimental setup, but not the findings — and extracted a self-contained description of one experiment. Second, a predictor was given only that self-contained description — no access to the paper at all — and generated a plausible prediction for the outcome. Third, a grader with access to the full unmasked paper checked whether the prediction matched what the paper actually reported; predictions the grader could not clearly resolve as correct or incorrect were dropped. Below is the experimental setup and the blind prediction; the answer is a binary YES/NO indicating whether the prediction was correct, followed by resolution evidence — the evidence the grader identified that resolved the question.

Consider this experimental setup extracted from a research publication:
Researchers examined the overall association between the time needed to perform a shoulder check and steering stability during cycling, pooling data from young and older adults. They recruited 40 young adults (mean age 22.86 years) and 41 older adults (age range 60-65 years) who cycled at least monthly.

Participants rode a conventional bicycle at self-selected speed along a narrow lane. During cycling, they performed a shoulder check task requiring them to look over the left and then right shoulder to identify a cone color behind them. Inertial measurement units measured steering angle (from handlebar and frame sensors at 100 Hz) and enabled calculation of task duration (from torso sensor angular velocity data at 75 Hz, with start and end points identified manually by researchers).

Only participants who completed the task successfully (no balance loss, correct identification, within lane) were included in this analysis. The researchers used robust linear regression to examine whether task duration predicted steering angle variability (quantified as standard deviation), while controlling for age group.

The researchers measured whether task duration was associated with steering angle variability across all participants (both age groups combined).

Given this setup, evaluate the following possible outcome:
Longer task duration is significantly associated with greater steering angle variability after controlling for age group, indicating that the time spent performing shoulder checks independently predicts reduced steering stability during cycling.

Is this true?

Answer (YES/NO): YES